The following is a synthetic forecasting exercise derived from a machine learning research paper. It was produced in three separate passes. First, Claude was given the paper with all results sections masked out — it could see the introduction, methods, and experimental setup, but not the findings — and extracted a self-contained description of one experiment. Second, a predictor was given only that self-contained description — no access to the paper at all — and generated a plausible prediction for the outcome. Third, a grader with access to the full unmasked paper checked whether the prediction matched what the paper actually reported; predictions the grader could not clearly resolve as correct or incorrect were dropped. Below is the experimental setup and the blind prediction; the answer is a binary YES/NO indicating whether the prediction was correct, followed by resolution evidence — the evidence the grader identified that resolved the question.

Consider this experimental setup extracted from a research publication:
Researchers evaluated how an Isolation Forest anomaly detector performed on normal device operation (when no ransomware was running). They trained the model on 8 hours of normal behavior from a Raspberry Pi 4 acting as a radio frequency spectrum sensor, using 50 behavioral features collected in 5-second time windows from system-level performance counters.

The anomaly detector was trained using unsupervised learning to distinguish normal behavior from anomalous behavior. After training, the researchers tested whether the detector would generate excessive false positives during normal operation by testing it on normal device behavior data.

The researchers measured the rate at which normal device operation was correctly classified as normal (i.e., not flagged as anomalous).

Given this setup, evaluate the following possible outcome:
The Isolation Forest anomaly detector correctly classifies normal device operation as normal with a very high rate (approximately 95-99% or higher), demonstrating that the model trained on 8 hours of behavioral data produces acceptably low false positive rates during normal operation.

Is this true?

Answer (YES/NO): NO